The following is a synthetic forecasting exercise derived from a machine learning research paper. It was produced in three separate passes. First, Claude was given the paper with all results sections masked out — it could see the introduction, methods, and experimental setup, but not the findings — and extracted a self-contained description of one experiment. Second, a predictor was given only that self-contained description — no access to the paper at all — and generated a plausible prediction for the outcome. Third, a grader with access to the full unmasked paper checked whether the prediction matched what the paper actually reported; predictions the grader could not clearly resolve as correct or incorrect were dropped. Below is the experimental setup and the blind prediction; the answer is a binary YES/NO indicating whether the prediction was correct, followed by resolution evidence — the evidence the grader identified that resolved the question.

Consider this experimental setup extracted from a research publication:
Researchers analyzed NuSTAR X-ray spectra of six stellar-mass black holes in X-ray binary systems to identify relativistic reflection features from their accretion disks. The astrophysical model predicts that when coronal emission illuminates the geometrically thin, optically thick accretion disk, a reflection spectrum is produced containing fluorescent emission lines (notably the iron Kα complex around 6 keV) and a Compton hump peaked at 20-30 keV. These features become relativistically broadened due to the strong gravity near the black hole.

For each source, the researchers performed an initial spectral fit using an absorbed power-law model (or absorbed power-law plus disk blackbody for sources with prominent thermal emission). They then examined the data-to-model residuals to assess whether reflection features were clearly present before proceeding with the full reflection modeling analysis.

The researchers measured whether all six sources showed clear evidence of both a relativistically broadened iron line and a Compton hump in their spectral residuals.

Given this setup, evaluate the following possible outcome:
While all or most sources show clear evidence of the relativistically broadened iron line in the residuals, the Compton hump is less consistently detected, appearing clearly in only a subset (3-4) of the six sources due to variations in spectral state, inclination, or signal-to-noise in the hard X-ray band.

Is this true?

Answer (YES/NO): NO